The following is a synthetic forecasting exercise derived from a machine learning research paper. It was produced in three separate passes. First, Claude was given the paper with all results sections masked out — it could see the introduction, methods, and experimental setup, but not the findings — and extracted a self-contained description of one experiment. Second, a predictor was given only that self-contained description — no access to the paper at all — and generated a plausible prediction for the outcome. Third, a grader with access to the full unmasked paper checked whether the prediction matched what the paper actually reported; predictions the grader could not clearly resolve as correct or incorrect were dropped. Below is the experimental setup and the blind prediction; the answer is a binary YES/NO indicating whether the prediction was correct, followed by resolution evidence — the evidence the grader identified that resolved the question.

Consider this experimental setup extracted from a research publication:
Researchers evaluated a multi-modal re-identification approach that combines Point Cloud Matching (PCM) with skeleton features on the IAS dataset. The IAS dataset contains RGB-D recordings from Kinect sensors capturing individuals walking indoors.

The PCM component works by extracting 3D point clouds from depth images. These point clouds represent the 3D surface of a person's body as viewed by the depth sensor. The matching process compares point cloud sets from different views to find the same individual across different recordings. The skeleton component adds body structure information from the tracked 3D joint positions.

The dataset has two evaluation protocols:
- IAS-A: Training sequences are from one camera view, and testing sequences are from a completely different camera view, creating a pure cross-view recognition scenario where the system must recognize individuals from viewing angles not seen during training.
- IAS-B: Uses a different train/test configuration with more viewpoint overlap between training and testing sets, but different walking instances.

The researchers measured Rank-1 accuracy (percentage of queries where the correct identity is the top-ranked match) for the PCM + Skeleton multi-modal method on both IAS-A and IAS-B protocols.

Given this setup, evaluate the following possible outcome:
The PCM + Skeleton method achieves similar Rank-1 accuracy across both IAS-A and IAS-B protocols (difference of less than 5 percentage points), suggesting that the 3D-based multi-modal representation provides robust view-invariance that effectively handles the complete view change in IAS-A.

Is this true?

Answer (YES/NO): NO